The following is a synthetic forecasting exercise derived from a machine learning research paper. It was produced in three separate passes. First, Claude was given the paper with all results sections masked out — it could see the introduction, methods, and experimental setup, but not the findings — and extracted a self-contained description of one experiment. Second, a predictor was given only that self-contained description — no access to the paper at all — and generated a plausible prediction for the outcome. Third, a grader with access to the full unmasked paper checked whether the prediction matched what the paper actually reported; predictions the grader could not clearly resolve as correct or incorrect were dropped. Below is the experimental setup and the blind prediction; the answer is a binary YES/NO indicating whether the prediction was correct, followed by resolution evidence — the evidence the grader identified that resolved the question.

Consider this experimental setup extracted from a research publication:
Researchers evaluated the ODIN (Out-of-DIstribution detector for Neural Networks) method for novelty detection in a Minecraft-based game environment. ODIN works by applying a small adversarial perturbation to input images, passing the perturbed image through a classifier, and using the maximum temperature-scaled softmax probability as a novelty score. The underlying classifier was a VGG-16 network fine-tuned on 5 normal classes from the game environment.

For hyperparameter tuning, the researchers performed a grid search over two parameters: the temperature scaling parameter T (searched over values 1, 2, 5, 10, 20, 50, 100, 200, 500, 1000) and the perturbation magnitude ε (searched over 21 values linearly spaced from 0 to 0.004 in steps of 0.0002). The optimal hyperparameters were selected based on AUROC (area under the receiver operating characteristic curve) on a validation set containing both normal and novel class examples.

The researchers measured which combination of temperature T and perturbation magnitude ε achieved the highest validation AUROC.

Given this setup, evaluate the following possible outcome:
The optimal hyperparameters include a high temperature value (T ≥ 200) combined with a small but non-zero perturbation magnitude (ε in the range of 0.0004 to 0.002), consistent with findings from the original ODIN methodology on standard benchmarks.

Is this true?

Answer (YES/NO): NO